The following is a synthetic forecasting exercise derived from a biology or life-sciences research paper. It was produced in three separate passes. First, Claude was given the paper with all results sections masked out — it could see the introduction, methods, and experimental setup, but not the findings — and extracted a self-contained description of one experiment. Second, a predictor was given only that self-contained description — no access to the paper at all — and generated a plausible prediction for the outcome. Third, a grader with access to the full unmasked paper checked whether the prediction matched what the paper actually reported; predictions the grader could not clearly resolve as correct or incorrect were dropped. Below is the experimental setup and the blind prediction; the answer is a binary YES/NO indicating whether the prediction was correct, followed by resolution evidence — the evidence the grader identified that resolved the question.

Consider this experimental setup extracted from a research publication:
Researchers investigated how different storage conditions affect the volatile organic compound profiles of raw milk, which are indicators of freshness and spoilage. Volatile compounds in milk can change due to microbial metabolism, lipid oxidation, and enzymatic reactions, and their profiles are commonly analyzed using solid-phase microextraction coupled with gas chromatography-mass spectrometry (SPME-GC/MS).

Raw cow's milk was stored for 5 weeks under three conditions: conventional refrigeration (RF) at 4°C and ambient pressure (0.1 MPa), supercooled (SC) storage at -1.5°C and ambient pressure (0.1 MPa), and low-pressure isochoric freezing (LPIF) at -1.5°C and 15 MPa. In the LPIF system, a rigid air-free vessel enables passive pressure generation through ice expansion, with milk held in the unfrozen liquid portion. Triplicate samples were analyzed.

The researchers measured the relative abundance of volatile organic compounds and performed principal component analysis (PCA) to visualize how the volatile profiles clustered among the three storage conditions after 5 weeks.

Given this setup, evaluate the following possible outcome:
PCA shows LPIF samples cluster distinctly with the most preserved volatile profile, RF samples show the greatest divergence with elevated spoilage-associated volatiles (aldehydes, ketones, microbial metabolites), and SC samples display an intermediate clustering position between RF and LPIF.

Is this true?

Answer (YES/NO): NO